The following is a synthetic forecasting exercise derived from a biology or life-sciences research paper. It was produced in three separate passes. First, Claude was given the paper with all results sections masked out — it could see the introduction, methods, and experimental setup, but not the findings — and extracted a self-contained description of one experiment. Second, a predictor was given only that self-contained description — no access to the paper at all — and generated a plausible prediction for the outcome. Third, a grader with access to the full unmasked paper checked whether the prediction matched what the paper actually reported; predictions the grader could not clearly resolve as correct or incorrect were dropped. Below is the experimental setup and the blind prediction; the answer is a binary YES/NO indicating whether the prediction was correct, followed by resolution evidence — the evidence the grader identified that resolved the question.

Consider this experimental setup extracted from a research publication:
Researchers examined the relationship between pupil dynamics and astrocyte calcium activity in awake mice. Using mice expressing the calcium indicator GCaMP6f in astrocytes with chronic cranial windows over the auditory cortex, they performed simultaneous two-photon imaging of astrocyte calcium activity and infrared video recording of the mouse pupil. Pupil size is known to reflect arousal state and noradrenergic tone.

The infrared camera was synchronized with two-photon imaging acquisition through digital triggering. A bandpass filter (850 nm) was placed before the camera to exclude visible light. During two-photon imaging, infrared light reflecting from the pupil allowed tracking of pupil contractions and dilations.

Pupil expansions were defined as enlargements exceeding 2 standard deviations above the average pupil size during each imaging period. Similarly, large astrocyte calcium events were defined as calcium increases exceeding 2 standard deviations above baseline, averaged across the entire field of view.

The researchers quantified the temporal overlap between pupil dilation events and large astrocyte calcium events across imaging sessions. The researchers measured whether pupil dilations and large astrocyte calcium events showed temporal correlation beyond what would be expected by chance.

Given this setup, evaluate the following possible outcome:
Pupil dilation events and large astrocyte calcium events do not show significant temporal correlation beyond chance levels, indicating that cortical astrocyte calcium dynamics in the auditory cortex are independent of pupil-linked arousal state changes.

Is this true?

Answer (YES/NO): NO